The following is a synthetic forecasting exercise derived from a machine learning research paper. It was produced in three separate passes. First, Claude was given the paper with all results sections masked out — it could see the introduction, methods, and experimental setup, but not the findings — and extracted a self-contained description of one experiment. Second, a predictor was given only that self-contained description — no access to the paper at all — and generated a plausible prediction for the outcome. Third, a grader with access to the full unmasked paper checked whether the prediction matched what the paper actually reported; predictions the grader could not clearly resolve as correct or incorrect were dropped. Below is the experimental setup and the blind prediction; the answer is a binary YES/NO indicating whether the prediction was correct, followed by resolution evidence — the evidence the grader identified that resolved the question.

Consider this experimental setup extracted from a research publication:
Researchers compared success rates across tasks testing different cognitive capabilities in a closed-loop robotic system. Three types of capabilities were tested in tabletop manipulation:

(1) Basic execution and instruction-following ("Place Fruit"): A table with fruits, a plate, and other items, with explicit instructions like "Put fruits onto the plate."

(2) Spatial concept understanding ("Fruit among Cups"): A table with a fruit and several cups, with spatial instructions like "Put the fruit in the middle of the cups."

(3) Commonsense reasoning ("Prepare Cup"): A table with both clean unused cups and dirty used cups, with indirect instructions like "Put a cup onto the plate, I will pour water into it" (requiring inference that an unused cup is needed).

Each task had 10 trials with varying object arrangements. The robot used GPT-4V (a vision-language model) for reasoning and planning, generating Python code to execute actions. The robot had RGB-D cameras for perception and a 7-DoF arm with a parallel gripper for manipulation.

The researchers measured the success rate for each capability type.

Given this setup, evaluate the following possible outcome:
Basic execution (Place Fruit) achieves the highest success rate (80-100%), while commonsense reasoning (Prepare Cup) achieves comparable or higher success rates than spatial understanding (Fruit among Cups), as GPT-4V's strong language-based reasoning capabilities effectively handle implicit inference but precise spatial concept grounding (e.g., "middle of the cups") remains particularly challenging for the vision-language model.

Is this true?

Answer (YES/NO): NO